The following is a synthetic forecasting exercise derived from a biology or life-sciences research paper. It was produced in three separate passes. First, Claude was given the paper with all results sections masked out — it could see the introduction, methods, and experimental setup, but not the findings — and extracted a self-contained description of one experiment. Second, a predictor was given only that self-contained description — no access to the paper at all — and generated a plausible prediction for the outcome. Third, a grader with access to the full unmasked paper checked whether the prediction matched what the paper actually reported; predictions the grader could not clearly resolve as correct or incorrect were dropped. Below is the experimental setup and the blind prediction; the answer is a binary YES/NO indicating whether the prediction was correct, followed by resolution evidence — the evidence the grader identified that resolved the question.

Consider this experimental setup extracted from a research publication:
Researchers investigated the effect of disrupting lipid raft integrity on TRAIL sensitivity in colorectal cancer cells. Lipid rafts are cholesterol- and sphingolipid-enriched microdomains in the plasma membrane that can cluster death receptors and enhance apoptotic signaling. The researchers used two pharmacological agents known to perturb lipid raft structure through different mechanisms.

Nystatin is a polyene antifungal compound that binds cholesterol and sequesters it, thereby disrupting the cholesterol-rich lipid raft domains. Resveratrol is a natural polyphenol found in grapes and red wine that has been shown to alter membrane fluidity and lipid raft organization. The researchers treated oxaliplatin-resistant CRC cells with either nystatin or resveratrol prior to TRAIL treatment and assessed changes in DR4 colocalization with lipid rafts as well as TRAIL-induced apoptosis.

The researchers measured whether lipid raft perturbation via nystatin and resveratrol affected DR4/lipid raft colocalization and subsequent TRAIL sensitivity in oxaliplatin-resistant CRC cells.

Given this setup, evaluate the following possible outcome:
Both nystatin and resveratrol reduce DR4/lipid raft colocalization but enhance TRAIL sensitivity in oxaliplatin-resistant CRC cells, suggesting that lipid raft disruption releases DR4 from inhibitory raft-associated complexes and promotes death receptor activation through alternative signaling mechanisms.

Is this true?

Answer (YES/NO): NO